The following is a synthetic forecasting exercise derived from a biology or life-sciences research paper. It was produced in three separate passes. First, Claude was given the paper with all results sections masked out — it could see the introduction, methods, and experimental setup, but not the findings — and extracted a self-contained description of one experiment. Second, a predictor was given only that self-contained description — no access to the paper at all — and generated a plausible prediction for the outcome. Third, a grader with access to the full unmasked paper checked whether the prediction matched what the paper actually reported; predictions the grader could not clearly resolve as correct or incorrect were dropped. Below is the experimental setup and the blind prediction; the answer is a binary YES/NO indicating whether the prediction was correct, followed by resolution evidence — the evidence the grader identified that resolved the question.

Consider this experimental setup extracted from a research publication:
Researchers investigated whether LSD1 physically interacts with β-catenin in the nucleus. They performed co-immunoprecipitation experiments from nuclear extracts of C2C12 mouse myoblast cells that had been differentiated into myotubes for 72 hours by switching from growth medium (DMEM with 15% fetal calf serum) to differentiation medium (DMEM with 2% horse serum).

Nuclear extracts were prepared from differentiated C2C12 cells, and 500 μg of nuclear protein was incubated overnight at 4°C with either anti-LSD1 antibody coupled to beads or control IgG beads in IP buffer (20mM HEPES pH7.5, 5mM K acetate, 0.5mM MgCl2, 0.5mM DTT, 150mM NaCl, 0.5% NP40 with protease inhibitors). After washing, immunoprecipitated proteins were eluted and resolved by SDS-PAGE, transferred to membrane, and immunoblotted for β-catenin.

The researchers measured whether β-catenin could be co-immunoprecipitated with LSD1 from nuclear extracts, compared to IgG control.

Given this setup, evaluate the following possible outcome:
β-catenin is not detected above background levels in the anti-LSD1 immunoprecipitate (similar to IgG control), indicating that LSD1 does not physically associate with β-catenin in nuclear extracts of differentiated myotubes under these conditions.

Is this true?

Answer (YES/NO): NO